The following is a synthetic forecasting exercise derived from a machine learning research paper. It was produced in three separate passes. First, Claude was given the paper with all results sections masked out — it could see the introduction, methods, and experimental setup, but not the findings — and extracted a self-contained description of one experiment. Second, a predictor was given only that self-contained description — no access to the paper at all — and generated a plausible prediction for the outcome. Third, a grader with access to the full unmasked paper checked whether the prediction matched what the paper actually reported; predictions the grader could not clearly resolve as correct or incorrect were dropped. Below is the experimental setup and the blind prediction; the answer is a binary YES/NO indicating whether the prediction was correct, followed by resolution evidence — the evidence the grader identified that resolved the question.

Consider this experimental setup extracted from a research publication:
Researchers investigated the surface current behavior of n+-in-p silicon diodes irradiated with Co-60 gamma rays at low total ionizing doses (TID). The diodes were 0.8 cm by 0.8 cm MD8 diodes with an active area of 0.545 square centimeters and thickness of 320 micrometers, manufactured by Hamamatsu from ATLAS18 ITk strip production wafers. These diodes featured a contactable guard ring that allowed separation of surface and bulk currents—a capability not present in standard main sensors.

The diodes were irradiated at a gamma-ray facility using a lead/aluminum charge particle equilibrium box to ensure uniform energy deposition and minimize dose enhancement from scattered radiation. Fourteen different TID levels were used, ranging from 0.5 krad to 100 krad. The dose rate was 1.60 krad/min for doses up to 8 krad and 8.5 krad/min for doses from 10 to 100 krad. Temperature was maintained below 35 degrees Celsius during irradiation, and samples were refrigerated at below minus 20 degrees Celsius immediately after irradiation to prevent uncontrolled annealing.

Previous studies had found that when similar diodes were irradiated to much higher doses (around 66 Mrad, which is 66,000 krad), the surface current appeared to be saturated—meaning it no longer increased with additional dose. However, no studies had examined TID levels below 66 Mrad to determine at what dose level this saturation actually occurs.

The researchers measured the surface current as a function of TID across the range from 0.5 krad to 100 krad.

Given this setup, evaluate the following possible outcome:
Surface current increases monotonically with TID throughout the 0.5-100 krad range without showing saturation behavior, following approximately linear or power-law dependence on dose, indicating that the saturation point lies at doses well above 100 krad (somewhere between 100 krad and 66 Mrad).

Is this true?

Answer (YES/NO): YES